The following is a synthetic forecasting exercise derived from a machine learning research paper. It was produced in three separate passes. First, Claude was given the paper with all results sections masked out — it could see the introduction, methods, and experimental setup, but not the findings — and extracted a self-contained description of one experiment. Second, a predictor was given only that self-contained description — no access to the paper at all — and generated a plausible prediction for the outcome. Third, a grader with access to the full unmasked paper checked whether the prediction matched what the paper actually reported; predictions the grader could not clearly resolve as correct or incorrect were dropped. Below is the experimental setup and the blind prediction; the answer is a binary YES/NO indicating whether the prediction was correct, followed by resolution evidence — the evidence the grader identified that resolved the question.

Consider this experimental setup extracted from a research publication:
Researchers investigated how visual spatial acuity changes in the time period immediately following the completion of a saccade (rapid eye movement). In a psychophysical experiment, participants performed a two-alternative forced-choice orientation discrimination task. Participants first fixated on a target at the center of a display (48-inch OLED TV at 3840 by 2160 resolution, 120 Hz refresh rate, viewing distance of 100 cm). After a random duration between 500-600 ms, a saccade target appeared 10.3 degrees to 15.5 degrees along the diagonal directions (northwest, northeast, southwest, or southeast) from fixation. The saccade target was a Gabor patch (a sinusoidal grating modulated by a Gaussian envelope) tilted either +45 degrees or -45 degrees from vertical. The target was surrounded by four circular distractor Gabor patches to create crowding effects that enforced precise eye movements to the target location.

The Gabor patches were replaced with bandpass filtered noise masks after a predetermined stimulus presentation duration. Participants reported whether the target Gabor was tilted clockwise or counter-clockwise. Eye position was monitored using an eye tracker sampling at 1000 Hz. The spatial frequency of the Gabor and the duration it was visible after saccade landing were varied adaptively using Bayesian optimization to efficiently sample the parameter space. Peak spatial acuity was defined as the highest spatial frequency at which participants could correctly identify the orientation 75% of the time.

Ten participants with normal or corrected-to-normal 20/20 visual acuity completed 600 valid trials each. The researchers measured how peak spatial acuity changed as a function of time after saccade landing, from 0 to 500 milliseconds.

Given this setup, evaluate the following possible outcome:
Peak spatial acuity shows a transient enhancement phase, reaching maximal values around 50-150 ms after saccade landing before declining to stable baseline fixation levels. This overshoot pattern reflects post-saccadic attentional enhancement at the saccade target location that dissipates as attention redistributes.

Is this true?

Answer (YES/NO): NO